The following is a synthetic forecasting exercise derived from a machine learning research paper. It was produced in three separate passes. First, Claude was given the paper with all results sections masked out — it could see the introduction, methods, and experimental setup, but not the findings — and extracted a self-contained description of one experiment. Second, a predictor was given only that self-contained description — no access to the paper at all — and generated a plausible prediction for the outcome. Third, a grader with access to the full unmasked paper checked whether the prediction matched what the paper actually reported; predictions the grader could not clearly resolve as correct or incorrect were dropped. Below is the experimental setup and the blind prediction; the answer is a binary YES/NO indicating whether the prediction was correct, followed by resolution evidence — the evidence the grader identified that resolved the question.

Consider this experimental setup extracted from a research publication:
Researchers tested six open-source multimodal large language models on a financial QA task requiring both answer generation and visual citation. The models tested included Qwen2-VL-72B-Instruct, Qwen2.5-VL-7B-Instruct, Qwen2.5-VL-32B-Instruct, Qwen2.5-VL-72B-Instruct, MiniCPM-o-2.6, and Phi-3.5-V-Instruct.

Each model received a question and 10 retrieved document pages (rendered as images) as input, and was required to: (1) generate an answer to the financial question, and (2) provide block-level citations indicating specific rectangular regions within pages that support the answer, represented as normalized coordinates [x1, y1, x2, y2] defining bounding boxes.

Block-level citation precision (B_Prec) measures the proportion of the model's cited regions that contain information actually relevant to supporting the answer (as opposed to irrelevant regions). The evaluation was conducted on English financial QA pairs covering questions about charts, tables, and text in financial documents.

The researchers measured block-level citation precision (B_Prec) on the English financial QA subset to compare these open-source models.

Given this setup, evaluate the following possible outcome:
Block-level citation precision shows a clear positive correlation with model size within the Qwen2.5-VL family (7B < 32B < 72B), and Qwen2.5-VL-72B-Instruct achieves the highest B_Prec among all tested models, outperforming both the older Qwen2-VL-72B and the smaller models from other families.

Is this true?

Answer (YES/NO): YES